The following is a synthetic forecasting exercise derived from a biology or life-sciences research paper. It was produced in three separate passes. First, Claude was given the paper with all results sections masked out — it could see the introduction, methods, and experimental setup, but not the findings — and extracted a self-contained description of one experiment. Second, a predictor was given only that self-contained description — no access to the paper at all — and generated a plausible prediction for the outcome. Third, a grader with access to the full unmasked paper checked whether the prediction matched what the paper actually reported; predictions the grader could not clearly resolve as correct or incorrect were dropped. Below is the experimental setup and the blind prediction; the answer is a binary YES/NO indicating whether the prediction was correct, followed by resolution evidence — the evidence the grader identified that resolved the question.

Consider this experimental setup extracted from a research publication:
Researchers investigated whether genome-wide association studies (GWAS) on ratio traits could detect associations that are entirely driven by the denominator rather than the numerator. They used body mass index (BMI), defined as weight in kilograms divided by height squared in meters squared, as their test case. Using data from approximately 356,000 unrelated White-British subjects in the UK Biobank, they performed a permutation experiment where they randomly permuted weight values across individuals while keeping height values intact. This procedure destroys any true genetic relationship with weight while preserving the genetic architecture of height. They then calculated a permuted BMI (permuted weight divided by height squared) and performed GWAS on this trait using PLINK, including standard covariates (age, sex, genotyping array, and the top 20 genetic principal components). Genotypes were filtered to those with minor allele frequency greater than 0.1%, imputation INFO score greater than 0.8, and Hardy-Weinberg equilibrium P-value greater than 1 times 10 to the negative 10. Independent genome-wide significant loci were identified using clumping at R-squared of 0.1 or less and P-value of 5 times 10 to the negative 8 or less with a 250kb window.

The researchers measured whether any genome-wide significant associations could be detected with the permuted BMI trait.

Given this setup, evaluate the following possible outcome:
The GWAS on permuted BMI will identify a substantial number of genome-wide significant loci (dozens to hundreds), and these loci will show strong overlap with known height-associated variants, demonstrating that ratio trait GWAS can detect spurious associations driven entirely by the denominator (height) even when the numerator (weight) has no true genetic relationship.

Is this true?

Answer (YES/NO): YES